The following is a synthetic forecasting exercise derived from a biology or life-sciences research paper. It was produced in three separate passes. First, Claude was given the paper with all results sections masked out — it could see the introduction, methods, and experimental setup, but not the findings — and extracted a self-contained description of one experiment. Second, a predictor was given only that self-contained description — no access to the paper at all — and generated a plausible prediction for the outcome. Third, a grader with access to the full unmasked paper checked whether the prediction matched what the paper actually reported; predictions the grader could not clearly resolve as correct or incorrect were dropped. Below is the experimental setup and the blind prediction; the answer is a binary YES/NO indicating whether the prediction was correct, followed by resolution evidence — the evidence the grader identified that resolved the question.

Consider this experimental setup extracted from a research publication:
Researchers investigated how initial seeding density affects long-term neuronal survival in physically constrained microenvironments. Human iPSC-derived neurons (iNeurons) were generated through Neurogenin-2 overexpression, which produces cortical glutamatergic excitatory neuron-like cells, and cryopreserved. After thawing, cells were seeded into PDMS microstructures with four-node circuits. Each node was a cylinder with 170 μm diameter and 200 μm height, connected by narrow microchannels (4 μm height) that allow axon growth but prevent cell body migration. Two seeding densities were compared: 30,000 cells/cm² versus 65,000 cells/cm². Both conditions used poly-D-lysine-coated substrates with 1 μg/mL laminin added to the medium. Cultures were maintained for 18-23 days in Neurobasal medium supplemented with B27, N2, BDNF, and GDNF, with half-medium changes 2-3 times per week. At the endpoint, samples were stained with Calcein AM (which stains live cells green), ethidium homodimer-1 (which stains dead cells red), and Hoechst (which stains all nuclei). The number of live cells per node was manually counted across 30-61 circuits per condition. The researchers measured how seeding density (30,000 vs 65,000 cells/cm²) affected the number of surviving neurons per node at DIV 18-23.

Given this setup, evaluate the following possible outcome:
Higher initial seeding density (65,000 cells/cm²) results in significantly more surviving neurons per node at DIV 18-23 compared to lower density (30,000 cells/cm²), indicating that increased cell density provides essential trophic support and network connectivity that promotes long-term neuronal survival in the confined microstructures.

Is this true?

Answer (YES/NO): YES